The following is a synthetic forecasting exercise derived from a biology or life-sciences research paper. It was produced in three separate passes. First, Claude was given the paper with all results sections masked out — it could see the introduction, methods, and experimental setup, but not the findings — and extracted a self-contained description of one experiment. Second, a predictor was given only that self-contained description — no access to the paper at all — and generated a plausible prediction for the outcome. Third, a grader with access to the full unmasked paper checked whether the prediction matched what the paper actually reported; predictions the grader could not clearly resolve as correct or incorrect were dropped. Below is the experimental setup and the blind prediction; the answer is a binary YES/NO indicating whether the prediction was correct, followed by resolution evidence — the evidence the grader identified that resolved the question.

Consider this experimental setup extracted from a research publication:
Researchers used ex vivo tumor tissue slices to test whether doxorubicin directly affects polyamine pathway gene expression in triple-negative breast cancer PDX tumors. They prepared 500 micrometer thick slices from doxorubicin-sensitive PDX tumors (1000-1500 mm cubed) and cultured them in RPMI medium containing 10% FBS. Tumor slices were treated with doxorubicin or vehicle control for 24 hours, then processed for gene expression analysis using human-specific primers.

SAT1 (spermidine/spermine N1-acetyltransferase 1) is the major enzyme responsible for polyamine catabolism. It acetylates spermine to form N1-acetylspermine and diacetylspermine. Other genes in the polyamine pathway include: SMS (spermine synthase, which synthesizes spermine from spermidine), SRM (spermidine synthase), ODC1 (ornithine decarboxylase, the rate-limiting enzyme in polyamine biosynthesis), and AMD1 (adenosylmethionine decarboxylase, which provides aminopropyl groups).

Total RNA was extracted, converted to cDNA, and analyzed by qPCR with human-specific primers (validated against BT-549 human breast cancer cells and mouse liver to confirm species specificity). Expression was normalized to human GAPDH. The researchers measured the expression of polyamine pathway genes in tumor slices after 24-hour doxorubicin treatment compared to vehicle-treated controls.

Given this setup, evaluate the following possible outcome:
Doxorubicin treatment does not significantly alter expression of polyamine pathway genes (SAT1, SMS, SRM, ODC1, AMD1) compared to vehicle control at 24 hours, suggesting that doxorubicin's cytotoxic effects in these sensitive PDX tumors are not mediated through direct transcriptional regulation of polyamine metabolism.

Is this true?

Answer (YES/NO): NO